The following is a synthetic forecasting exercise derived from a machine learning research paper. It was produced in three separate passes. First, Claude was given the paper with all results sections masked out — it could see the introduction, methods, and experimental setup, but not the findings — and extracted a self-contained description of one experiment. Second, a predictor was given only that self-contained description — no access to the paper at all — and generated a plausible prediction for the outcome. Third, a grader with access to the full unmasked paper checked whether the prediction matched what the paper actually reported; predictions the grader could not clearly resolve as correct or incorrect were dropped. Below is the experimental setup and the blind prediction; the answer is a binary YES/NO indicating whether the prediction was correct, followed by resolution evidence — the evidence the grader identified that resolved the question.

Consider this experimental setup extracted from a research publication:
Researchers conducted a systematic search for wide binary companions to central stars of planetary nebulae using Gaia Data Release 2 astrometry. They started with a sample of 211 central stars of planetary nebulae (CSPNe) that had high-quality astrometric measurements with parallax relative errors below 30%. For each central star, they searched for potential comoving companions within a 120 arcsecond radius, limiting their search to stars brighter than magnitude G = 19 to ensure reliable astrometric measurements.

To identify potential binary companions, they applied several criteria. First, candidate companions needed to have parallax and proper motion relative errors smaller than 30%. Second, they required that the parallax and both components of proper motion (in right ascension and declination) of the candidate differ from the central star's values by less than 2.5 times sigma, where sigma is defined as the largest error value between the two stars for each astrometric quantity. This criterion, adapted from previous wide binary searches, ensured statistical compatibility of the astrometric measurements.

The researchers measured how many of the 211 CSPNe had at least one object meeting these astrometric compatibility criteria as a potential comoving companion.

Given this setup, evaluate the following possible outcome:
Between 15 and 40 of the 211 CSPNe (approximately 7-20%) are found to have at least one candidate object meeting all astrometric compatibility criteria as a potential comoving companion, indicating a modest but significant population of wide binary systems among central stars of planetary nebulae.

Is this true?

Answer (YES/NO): YES